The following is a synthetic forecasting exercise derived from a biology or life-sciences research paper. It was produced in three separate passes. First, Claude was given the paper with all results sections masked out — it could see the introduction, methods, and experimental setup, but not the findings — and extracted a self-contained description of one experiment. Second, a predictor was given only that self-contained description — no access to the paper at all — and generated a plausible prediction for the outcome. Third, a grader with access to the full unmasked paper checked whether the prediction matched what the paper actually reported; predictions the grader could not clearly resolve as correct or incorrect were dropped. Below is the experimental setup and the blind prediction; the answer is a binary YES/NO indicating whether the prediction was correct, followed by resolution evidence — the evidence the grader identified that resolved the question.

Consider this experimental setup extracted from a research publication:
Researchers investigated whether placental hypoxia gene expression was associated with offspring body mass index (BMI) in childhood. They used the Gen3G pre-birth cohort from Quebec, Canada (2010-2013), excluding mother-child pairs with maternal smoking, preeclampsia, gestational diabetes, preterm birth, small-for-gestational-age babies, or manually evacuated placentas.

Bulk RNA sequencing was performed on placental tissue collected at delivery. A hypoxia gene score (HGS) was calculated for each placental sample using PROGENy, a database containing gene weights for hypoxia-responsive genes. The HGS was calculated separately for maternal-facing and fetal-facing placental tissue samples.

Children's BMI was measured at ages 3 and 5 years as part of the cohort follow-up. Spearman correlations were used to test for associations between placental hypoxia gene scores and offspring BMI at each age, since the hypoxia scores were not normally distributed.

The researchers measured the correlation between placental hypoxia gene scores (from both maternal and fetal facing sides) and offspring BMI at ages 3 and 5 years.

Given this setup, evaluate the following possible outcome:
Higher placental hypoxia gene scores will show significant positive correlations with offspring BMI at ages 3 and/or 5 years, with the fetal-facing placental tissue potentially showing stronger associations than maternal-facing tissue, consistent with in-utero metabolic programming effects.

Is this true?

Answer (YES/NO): NO